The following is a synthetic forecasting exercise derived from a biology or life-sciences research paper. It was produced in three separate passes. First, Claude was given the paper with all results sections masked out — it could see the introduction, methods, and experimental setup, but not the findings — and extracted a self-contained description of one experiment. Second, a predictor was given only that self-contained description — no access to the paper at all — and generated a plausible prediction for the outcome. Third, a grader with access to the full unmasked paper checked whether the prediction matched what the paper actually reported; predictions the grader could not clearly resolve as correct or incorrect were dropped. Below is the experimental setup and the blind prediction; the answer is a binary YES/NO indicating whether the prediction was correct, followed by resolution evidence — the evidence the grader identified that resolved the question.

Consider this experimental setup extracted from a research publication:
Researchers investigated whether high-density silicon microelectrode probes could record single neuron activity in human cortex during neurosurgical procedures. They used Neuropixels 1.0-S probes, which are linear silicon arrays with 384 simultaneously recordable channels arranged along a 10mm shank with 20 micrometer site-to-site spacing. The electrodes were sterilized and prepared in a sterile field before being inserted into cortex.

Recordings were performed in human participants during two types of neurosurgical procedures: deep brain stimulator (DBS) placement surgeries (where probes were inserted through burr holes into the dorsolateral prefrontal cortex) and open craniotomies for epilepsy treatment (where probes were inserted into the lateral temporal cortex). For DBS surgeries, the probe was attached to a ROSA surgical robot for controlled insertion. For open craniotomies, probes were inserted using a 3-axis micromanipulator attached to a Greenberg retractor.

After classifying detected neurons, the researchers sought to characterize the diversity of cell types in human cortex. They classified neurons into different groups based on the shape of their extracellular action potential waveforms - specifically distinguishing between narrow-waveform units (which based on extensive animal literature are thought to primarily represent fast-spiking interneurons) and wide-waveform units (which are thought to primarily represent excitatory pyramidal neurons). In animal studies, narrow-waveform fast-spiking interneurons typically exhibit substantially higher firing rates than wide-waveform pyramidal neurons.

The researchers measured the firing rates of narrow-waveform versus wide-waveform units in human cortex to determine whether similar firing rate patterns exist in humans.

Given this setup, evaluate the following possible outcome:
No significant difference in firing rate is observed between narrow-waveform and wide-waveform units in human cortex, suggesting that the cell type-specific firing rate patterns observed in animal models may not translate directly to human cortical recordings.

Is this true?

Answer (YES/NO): YES